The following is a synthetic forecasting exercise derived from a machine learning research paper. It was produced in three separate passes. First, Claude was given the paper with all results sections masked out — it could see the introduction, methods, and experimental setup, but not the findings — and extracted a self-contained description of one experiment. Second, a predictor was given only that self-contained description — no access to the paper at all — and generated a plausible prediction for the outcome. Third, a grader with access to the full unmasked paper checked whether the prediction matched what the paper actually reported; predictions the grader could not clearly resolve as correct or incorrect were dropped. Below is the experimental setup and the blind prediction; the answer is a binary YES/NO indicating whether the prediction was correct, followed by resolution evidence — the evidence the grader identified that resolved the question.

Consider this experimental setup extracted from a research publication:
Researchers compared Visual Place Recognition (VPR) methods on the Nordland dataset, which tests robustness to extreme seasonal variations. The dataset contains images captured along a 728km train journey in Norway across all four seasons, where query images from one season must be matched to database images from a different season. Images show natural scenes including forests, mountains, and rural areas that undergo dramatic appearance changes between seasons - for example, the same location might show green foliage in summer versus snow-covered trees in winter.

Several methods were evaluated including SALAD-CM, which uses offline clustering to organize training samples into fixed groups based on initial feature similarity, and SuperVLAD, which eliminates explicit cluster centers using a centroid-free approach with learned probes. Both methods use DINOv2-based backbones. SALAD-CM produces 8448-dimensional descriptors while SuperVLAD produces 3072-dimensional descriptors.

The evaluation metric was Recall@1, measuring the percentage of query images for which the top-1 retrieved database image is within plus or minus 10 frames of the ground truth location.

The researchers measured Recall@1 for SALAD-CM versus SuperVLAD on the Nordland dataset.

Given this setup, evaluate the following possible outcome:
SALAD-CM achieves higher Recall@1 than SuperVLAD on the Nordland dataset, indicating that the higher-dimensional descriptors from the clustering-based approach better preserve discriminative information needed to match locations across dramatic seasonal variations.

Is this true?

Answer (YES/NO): YES